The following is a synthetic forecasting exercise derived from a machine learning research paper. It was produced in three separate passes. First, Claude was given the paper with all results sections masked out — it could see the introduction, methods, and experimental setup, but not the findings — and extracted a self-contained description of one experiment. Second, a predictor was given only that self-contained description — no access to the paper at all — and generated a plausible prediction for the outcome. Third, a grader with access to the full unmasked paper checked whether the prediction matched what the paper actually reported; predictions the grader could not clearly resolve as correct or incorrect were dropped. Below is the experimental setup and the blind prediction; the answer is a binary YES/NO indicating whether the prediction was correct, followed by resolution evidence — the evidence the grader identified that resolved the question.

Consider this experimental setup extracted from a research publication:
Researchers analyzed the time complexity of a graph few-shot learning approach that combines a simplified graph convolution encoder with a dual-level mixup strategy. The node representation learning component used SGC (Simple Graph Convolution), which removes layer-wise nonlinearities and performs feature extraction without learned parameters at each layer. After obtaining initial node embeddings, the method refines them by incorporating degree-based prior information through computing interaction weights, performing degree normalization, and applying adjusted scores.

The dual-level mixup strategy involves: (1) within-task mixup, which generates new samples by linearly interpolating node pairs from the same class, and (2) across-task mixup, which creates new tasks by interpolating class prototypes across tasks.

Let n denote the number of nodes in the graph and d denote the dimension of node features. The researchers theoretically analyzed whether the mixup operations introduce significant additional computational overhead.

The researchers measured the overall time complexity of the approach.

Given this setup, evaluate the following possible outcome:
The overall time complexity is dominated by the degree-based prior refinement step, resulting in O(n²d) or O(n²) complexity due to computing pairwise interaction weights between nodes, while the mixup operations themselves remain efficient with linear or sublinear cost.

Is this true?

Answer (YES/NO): NO